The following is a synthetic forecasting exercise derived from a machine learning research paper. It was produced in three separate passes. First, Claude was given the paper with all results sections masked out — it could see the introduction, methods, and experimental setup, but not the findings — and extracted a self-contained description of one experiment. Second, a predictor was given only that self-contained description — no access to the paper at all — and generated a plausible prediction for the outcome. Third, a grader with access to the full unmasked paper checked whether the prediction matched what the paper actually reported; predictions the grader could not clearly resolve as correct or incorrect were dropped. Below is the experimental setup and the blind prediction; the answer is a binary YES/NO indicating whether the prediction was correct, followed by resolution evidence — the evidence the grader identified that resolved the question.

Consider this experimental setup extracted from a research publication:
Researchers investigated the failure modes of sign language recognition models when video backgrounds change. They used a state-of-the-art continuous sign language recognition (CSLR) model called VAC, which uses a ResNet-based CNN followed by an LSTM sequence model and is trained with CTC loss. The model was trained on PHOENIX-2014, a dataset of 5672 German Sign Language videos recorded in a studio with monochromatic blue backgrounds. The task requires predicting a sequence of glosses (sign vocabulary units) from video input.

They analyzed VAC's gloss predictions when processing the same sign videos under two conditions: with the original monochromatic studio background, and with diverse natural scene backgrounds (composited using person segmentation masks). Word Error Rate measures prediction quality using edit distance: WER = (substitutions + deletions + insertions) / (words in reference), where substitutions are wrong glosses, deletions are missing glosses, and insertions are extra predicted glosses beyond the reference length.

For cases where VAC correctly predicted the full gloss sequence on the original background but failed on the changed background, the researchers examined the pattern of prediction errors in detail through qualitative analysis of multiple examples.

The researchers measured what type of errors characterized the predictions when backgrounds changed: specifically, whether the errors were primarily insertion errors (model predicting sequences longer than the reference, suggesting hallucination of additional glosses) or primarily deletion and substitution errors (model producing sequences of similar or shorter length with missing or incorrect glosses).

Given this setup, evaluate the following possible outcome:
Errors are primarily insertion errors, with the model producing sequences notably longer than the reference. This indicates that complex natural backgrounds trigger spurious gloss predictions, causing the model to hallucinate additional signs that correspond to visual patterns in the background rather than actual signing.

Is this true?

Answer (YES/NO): NO